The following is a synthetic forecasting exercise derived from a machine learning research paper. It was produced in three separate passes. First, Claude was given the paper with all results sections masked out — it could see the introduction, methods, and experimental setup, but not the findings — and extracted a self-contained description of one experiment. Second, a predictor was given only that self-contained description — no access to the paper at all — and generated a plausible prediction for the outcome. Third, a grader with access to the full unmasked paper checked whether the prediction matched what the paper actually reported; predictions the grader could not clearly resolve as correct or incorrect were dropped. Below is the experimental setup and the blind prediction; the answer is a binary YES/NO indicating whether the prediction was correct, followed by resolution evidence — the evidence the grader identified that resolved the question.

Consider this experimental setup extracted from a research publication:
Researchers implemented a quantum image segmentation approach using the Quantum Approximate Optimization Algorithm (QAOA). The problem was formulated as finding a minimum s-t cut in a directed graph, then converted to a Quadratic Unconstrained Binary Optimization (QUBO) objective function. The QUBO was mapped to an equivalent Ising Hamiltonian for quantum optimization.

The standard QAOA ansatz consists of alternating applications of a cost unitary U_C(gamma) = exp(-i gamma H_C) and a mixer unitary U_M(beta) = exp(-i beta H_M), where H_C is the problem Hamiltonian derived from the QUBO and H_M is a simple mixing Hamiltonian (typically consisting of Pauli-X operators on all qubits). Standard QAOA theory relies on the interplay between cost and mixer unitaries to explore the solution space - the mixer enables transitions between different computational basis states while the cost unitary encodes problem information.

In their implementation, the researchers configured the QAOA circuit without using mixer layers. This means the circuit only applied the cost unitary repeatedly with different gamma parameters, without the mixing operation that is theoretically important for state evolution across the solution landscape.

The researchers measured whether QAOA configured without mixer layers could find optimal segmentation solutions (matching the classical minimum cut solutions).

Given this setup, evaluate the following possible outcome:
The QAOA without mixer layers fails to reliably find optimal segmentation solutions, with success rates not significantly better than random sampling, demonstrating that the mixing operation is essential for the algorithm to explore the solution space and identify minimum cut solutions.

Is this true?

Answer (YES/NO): NO